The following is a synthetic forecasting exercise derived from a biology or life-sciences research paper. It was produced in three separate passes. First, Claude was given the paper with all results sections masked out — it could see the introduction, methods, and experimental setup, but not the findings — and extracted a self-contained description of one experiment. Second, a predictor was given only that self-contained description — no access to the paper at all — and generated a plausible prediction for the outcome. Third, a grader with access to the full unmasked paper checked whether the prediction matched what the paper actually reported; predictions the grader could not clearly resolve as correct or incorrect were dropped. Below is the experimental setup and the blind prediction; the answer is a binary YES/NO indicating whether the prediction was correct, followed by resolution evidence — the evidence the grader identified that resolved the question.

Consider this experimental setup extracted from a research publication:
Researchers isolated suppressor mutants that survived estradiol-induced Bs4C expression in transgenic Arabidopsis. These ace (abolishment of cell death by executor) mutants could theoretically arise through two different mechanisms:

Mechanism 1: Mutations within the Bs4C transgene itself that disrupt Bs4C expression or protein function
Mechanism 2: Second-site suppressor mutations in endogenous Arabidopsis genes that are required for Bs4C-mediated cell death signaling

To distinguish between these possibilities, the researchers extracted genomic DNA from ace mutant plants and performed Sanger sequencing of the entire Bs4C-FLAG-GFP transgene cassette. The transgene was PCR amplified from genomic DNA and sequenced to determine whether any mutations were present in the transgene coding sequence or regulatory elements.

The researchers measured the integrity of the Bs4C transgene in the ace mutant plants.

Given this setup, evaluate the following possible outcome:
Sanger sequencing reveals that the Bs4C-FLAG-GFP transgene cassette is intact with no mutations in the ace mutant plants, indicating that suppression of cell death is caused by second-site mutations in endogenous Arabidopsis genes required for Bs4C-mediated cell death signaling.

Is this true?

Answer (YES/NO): YES